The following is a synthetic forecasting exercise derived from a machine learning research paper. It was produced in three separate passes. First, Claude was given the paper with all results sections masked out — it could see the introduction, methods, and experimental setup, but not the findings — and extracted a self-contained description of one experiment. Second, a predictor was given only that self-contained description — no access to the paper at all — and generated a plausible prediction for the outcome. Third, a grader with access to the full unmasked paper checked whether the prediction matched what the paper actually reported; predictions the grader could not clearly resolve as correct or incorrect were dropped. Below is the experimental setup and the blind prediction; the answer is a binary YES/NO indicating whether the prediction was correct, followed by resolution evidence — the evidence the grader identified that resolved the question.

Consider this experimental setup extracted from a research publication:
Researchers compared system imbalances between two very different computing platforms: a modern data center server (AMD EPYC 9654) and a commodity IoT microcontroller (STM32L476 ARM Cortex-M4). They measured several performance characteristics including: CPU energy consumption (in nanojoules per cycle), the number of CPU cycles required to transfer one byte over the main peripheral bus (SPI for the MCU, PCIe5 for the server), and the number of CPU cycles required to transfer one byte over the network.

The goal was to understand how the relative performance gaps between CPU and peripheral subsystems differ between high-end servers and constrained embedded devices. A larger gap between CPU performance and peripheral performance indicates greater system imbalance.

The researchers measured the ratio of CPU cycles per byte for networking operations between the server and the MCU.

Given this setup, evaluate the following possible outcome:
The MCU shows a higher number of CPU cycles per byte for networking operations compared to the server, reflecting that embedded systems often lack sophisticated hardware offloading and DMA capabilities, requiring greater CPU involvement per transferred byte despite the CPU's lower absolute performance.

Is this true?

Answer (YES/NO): YES